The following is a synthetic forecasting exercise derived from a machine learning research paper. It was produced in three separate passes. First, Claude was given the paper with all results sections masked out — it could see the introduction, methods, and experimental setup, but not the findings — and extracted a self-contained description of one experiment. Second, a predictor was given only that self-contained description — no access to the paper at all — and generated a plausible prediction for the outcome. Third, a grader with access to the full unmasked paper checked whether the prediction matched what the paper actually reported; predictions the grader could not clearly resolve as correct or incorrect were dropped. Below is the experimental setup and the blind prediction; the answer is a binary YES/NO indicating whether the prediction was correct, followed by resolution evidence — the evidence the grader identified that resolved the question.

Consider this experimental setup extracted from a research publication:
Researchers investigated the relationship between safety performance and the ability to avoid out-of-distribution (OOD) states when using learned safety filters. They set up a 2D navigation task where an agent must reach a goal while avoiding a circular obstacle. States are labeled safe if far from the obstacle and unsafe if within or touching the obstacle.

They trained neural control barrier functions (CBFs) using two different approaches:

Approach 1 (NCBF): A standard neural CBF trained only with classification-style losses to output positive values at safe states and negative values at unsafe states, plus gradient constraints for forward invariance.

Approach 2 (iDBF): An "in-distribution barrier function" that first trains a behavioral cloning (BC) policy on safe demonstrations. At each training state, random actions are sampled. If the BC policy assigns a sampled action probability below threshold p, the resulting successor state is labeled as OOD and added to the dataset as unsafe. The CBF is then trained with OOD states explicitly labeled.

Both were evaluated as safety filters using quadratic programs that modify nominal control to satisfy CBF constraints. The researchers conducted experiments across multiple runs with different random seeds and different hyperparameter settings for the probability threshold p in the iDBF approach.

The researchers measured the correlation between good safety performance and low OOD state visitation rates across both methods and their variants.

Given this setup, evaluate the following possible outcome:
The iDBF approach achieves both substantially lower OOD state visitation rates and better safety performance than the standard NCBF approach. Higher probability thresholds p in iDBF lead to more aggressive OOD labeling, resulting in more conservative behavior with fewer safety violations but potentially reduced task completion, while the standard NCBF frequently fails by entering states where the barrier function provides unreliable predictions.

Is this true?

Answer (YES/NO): NO